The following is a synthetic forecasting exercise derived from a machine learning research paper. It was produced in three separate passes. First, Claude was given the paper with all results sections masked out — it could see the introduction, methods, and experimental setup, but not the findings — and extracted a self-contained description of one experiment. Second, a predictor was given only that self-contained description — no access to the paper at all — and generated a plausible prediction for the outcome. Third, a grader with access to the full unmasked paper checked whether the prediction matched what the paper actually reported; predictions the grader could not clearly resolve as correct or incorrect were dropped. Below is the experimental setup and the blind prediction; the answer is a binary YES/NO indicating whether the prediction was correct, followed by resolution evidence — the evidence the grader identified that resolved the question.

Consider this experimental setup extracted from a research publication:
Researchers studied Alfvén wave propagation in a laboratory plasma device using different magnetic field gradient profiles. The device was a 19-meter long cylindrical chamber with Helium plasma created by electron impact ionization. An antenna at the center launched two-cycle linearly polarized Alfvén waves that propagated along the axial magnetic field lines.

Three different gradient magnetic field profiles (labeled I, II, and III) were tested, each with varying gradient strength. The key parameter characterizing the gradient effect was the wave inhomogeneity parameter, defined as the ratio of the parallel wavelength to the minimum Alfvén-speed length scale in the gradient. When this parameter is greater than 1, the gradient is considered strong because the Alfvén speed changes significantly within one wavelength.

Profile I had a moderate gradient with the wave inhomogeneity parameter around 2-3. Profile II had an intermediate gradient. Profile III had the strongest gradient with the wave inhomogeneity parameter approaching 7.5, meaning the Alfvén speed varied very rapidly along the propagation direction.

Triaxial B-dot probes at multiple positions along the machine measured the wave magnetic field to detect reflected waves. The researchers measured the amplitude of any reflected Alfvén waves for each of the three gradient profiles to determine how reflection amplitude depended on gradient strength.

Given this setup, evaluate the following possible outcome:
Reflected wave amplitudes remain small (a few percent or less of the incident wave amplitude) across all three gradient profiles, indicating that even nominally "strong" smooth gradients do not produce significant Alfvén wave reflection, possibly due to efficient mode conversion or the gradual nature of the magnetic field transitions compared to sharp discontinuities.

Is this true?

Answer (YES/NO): NO